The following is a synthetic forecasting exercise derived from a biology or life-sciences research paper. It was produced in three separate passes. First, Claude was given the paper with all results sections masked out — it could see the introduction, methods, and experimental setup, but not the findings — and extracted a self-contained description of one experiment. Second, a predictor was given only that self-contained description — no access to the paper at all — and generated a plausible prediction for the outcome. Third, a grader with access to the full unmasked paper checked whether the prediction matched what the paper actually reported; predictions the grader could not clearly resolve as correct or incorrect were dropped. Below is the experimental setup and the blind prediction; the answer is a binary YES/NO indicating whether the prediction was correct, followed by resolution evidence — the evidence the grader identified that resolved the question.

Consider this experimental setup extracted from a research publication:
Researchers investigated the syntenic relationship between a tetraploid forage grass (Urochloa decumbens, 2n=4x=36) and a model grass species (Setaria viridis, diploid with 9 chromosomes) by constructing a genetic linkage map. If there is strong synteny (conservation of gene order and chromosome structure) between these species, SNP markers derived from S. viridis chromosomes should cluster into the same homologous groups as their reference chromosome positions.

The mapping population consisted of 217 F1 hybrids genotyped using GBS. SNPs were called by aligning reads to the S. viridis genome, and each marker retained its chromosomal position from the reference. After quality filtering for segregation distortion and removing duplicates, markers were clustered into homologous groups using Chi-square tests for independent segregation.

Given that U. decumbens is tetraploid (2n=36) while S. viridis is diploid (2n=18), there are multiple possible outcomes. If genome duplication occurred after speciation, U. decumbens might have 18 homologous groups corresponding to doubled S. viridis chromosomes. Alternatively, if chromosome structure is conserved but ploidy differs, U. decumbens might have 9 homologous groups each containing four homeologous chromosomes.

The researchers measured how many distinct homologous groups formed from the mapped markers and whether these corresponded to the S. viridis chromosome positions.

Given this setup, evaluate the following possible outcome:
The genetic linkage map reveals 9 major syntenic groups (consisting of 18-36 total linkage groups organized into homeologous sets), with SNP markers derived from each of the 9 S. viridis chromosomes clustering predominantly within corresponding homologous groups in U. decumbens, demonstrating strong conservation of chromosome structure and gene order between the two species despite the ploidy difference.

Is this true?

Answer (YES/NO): NO